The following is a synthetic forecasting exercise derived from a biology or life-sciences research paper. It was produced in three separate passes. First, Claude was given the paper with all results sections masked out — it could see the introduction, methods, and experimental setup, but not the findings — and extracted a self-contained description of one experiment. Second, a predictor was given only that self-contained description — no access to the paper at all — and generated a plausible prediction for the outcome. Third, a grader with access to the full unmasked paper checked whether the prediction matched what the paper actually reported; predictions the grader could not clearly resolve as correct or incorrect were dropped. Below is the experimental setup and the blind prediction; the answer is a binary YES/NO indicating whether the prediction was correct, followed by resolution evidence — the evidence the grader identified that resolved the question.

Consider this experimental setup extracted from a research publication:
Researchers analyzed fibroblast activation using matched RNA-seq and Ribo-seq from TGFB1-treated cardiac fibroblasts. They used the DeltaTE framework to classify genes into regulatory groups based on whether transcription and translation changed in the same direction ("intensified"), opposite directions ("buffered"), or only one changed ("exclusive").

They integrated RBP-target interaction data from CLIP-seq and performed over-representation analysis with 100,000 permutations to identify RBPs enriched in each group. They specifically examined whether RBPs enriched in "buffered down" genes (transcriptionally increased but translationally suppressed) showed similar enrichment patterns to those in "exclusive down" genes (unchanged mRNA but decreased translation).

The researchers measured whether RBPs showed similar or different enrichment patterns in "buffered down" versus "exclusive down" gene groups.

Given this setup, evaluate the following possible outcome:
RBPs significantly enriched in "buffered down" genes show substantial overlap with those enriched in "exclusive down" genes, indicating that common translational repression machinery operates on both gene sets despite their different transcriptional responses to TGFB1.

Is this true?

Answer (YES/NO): YES